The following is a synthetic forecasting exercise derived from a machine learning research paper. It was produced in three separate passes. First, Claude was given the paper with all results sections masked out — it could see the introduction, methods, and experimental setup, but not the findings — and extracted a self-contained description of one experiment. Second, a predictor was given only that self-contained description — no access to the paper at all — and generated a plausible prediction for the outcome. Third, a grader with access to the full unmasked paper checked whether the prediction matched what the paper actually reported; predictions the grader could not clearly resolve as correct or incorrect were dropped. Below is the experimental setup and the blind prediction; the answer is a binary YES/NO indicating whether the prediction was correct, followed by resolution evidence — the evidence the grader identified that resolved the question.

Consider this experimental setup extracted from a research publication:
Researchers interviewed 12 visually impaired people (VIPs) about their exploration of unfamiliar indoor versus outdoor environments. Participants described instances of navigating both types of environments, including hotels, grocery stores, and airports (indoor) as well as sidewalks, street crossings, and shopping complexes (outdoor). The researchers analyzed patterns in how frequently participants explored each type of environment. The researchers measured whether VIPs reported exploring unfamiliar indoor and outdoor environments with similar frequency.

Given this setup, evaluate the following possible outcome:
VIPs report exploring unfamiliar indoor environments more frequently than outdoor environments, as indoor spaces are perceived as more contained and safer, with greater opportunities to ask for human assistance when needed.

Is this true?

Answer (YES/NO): YES